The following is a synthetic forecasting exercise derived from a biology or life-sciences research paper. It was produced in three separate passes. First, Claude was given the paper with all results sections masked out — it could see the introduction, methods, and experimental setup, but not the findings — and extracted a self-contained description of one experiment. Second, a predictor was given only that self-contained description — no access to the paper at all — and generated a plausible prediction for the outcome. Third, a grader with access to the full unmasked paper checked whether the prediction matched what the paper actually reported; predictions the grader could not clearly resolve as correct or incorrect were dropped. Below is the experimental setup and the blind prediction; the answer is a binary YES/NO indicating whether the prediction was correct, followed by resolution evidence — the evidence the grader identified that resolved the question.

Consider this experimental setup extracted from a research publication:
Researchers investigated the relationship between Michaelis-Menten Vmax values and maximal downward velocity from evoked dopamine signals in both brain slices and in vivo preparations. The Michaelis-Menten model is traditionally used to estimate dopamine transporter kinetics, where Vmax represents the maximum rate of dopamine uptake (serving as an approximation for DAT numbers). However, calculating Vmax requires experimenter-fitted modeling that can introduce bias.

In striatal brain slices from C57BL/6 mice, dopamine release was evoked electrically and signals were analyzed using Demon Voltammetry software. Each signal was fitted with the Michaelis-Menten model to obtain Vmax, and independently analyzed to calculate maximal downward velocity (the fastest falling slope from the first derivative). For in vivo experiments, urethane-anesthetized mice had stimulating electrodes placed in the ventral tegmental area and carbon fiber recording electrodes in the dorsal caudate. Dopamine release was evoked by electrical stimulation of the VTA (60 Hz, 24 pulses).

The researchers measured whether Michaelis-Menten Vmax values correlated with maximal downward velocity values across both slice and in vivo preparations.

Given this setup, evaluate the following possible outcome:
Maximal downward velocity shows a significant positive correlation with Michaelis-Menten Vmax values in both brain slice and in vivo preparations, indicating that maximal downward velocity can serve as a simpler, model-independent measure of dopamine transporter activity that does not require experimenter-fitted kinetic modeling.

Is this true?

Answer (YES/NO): NO